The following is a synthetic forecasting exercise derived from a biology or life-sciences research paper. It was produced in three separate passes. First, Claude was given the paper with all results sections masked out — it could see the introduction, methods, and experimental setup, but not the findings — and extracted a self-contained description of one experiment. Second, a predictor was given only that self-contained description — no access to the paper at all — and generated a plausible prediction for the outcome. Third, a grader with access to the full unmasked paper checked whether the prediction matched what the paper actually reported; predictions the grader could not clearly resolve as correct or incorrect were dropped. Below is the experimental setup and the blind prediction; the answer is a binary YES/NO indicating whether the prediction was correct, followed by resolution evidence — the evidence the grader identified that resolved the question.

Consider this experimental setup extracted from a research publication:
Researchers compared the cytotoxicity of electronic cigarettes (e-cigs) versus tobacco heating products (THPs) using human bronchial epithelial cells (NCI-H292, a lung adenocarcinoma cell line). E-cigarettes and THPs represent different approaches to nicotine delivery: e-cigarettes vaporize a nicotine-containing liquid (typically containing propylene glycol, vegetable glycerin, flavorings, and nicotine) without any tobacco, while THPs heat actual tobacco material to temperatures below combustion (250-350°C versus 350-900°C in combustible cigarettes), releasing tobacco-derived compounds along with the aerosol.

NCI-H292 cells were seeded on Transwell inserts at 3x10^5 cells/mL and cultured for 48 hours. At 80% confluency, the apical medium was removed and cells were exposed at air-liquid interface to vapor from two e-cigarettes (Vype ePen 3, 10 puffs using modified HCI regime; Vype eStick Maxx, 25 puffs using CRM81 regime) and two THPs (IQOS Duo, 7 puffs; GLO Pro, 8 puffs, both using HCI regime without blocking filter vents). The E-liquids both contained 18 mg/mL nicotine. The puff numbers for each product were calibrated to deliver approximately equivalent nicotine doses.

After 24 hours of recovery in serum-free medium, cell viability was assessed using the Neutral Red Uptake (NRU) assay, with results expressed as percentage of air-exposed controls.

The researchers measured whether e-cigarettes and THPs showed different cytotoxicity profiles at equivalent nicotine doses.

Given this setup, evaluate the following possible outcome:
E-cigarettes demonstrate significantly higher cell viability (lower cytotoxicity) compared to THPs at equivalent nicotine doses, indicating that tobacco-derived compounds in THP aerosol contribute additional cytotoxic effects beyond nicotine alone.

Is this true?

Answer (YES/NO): NO